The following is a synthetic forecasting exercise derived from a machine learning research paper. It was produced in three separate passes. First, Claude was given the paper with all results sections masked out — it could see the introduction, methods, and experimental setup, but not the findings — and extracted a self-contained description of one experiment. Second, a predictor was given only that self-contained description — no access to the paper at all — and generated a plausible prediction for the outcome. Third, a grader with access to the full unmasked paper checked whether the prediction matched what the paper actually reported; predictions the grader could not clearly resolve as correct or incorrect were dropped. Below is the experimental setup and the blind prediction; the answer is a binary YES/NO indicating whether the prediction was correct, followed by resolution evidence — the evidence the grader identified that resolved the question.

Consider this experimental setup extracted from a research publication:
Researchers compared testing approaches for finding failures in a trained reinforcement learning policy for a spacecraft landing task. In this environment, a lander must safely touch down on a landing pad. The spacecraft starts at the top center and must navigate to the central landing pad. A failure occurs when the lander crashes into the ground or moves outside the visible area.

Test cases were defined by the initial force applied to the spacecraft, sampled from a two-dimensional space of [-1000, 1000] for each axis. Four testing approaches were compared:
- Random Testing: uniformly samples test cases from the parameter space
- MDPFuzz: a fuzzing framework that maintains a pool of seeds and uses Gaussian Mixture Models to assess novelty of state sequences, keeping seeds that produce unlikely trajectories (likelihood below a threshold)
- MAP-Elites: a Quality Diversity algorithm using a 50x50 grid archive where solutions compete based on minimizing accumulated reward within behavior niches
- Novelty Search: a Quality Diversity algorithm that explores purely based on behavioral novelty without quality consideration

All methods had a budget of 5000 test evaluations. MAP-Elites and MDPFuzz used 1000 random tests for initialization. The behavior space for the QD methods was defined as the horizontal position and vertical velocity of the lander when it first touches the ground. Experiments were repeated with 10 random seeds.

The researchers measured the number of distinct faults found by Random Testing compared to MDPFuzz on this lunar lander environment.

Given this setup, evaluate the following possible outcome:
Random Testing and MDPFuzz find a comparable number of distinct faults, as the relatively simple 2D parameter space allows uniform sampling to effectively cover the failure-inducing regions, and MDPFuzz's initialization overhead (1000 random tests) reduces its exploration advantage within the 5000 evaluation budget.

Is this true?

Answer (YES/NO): YES